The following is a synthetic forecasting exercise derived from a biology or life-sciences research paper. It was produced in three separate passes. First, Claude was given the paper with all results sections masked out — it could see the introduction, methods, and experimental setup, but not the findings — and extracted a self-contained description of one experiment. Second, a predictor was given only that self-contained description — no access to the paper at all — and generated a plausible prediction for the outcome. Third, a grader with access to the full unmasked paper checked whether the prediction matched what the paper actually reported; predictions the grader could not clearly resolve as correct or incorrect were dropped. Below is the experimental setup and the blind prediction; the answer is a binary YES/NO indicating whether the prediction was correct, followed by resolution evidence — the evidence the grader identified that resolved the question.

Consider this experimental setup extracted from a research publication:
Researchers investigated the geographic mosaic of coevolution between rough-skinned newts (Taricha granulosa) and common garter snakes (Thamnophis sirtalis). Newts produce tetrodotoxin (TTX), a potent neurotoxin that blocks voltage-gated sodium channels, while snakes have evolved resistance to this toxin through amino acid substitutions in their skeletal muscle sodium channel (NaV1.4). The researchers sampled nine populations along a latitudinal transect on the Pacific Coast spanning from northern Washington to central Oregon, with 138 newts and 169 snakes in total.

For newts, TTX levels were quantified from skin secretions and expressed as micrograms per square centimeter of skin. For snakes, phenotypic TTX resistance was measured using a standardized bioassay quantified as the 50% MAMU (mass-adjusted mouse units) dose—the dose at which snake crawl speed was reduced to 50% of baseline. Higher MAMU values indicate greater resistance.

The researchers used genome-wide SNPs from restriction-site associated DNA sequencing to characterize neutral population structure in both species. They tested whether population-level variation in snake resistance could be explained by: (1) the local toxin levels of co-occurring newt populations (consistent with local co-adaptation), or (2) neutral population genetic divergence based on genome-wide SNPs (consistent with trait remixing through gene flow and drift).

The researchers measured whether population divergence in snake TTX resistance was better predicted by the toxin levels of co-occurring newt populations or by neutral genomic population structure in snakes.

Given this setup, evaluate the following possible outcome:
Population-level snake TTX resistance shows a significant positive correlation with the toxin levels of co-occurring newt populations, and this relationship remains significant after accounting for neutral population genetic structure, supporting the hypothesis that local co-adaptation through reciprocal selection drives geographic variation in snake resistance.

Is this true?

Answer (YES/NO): YES